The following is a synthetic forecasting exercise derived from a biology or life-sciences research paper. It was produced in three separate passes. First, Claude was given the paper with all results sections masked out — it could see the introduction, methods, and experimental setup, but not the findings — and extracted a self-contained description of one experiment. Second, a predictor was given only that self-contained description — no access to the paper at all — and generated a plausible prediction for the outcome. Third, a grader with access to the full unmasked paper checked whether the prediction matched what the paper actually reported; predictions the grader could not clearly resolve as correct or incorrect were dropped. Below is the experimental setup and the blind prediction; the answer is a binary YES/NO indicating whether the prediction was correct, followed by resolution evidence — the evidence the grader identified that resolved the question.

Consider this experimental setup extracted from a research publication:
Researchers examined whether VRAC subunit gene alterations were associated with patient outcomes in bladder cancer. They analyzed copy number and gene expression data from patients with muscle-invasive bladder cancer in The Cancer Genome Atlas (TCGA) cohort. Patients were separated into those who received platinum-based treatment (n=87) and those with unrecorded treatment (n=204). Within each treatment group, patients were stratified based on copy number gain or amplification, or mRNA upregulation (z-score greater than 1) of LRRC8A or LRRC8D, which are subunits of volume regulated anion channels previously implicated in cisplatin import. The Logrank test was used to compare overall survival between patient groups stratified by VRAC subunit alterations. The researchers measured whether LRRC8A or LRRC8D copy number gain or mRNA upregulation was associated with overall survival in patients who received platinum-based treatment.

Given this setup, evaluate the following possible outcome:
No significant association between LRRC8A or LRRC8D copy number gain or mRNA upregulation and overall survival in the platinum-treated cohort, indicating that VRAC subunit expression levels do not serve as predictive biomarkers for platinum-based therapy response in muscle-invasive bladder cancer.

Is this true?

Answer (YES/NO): NO